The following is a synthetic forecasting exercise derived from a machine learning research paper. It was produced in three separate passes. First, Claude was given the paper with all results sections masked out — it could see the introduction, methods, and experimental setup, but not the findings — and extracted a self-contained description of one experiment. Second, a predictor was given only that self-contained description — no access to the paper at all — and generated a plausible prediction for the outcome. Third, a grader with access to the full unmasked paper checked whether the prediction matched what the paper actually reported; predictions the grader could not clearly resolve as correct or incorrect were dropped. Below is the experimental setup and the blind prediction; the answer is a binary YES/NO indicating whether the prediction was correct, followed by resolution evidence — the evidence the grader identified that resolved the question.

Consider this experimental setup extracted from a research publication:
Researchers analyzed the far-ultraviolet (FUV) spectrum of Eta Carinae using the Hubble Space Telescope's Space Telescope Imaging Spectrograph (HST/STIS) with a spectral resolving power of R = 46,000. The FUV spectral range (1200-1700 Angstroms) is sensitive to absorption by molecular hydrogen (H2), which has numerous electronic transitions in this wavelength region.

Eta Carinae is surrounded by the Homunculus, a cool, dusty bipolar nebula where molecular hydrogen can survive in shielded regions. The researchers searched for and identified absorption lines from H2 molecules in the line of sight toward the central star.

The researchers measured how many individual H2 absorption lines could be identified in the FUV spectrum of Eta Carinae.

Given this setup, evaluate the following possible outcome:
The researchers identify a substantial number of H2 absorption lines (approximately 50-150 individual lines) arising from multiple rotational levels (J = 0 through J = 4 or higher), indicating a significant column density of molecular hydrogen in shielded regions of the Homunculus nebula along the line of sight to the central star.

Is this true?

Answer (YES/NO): NO